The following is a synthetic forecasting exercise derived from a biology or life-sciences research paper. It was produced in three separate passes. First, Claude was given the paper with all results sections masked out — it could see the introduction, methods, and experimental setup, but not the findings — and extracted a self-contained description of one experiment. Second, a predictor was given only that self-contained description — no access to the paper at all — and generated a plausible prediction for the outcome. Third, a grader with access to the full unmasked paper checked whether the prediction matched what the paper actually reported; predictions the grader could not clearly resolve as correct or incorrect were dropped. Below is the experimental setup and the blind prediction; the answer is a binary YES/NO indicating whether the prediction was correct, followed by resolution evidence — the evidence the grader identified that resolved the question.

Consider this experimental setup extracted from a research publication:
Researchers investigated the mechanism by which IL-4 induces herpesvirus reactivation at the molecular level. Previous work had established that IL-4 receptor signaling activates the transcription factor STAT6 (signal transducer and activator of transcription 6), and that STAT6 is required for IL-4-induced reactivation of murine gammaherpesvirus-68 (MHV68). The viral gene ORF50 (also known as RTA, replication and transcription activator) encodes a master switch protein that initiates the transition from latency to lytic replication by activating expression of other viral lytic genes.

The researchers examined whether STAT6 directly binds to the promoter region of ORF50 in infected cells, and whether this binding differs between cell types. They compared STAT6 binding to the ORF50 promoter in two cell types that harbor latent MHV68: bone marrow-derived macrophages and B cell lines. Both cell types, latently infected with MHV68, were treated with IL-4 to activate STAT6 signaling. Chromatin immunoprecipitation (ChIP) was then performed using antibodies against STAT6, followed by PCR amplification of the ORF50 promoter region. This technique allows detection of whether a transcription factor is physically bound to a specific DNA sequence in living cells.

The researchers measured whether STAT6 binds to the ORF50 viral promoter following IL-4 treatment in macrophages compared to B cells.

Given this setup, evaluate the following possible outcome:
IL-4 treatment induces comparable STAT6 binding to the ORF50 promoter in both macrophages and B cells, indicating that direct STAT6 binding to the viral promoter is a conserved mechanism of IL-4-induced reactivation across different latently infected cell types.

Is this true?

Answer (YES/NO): NO